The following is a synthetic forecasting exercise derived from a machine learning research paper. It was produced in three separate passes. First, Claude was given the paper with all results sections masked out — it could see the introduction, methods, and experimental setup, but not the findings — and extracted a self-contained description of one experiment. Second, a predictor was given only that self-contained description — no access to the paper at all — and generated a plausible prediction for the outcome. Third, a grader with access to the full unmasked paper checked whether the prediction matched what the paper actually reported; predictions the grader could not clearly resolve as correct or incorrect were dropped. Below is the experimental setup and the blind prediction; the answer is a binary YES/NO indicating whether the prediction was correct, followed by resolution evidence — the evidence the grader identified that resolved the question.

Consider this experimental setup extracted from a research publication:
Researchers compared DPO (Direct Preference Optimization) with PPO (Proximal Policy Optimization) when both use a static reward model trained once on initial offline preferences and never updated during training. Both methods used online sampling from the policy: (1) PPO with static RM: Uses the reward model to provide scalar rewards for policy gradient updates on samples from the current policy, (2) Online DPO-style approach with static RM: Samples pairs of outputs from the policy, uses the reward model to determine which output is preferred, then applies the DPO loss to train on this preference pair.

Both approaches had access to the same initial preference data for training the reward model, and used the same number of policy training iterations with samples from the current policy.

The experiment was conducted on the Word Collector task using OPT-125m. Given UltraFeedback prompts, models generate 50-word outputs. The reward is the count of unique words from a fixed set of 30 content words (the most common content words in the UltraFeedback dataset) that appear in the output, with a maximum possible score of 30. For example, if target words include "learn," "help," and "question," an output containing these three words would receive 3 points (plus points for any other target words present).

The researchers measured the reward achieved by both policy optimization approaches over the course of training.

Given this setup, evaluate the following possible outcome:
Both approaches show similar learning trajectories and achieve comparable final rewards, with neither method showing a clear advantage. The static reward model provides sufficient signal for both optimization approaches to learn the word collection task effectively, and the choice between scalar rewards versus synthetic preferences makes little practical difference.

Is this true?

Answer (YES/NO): NO